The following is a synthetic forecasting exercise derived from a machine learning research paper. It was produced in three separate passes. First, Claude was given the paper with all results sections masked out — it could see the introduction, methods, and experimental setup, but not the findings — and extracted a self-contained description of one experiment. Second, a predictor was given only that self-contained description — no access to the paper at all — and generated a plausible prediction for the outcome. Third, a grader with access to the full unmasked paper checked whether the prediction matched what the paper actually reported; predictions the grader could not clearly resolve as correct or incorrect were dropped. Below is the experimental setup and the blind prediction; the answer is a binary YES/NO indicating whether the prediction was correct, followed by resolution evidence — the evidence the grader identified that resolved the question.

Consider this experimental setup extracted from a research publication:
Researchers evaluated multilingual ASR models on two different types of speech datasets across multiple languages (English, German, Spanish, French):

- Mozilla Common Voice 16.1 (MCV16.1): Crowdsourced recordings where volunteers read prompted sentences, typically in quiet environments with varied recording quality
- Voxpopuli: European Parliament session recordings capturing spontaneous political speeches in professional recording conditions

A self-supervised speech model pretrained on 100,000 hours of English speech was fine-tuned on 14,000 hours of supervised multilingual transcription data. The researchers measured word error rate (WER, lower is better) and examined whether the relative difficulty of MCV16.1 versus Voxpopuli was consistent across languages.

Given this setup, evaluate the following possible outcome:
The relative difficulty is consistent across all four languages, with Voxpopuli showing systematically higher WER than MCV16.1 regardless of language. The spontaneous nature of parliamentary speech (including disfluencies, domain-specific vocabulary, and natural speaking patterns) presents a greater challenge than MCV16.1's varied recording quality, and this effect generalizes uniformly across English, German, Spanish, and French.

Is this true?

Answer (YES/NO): NO